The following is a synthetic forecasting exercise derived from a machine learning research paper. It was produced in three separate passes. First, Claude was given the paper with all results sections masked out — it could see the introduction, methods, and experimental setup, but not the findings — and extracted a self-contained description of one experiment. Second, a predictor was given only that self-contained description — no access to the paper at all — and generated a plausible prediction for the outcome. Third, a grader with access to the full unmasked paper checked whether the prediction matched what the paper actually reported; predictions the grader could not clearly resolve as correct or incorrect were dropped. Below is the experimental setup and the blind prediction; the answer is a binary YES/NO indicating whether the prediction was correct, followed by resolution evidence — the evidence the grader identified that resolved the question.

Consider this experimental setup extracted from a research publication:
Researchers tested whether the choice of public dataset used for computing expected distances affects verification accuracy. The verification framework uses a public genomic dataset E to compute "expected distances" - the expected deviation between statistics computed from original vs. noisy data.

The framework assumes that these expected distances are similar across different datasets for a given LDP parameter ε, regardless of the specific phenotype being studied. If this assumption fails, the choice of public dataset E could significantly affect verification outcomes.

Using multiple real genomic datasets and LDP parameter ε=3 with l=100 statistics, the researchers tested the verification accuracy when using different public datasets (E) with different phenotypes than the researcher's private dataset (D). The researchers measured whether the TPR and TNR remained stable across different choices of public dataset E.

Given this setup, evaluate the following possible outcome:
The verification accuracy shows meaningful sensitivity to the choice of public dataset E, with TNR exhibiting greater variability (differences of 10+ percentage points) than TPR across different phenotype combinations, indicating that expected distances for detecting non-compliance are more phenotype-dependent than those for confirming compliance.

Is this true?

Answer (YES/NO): NO